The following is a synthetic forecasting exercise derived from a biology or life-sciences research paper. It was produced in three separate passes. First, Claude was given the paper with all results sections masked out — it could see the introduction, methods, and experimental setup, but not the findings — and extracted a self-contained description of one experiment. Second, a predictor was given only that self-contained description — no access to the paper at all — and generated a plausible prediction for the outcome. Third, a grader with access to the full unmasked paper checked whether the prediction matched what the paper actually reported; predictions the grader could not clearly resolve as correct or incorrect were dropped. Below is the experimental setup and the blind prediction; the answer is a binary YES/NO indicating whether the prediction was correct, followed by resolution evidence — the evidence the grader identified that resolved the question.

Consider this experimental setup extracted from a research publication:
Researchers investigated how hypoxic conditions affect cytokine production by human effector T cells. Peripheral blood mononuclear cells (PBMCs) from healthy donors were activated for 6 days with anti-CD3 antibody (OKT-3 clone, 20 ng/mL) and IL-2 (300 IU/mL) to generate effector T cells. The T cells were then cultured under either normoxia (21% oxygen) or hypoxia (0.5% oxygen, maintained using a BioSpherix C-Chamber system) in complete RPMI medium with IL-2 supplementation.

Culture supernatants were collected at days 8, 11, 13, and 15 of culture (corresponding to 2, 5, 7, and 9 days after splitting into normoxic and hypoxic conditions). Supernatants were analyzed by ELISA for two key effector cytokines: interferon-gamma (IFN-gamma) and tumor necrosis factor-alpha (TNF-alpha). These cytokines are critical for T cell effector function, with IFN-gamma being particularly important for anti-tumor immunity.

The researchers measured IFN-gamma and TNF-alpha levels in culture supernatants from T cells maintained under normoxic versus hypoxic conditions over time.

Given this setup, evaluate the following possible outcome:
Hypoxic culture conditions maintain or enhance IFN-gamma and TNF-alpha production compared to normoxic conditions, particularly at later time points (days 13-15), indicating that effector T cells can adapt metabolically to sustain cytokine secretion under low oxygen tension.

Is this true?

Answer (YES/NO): NO